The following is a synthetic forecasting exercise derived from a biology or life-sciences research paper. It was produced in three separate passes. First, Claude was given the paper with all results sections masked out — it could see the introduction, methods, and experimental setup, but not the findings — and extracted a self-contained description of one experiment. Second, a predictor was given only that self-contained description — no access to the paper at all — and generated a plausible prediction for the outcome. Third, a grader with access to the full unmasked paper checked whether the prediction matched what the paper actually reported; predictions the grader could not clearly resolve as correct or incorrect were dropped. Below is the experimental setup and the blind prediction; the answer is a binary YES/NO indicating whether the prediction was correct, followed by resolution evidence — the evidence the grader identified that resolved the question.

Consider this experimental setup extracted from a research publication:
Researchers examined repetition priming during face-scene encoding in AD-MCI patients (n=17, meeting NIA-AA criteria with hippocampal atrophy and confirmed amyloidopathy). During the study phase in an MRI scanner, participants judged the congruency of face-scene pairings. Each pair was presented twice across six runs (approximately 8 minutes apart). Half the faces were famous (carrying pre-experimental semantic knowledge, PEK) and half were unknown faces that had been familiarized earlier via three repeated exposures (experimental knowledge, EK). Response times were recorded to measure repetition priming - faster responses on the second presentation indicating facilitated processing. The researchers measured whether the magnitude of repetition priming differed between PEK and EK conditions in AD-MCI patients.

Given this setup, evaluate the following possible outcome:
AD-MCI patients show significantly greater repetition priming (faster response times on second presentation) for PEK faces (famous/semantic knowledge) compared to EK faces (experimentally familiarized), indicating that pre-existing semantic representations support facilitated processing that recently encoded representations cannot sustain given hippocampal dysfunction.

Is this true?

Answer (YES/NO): NO